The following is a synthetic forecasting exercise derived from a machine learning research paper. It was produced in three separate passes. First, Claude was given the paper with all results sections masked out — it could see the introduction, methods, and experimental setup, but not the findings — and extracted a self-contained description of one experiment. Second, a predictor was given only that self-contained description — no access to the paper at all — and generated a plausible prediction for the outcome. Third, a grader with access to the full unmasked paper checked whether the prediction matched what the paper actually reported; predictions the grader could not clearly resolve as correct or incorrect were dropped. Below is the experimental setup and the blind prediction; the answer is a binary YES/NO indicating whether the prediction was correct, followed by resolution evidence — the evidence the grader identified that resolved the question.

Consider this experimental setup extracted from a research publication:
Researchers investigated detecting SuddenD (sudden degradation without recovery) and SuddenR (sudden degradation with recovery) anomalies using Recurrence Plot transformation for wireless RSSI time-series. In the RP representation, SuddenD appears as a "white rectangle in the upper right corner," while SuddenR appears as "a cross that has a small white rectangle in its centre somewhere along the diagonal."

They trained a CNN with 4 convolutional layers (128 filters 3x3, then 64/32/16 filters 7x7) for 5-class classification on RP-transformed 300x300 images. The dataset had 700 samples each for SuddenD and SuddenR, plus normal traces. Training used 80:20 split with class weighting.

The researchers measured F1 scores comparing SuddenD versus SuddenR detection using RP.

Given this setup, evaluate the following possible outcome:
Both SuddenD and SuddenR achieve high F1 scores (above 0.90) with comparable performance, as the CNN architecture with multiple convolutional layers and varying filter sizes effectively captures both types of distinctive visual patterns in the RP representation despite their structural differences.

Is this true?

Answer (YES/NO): YES